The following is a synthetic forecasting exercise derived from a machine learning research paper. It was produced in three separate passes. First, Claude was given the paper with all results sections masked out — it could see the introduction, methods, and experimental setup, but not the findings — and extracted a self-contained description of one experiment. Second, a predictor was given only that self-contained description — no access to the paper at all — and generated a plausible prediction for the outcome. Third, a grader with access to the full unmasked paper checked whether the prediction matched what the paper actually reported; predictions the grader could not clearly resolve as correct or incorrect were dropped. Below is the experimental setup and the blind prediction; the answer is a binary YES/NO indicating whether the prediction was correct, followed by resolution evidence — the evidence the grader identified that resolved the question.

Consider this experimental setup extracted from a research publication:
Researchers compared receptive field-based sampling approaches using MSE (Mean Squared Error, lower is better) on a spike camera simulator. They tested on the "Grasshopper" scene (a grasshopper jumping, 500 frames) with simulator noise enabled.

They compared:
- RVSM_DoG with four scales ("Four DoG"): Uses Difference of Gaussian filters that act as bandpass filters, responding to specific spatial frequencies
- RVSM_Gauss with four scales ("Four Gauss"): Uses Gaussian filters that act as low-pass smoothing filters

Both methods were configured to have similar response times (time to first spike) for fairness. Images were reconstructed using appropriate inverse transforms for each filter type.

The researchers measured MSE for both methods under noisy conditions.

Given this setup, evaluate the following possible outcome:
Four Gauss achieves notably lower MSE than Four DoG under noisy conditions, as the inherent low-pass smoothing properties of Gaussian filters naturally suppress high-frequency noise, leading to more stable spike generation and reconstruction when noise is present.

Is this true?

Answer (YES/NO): YES